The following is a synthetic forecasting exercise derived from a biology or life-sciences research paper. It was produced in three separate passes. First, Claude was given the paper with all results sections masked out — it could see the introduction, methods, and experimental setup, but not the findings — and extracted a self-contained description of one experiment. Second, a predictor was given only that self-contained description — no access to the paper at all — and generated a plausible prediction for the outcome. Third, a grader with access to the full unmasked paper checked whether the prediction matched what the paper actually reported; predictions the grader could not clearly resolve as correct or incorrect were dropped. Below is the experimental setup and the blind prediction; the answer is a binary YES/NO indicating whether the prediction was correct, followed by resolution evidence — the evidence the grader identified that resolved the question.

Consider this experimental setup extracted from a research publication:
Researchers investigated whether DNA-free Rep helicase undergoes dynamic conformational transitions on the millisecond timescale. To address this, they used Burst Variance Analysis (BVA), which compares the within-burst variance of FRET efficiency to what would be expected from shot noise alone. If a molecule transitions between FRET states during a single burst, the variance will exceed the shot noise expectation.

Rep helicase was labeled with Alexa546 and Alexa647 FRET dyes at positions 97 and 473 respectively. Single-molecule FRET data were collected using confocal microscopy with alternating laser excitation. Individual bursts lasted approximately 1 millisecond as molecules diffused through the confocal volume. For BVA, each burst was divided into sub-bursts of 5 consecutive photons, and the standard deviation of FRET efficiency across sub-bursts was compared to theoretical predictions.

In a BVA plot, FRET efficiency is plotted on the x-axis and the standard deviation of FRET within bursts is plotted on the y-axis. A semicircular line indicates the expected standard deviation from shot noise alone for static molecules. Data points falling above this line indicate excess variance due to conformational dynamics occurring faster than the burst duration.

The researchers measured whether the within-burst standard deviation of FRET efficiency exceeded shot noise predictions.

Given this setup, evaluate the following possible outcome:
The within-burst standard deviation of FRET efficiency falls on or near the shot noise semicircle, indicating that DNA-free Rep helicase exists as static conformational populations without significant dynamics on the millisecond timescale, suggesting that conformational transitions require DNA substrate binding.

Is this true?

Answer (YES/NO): NO